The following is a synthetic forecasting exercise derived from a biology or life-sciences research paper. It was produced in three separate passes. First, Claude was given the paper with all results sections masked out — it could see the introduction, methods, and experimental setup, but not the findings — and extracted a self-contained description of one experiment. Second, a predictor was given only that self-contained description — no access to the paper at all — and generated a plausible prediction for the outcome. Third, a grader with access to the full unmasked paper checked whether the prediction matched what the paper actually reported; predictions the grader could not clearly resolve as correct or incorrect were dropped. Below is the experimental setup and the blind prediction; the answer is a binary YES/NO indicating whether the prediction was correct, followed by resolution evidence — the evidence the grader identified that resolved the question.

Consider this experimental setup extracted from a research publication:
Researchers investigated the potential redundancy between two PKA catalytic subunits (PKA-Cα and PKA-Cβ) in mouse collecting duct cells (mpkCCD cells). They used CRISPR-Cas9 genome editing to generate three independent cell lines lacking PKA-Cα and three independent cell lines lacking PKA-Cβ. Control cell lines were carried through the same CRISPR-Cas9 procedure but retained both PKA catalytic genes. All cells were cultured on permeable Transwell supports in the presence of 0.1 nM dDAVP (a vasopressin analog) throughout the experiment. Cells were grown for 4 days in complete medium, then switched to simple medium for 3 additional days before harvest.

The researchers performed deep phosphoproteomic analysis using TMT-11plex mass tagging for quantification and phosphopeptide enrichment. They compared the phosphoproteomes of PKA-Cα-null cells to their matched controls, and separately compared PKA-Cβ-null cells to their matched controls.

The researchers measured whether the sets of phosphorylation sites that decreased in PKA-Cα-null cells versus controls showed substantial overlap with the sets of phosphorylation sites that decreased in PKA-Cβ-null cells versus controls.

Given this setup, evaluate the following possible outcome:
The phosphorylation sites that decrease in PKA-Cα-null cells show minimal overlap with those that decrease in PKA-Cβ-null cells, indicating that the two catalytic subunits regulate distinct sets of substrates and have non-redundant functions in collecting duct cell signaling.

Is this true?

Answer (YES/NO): YES